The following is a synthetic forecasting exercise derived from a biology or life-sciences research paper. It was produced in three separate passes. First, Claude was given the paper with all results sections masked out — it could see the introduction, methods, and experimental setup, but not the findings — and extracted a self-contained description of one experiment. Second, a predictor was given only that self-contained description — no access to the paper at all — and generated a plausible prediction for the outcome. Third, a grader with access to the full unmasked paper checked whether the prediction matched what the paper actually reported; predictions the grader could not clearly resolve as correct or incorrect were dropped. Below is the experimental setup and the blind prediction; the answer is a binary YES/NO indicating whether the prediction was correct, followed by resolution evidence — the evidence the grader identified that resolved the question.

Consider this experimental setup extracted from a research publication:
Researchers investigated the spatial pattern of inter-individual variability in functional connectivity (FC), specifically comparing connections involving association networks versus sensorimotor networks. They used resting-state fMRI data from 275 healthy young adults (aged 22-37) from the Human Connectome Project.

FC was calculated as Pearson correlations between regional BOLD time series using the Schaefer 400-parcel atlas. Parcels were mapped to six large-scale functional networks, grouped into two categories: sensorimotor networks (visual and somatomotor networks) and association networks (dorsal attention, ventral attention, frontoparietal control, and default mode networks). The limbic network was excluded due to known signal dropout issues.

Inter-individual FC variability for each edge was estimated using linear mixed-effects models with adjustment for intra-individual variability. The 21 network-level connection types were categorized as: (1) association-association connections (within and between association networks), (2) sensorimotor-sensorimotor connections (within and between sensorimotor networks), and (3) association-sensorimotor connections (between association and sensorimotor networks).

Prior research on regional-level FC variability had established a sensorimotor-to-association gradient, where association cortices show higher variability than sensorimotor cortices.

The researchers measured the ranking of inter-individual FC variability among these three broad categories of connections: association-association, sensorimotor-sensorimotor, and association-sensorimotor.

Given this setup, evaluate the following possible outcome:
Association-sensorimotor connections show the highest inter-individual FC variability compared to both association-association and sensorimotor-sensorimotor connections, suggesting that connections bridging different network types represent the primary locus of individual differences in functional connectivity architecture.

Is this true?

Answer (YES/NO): NO